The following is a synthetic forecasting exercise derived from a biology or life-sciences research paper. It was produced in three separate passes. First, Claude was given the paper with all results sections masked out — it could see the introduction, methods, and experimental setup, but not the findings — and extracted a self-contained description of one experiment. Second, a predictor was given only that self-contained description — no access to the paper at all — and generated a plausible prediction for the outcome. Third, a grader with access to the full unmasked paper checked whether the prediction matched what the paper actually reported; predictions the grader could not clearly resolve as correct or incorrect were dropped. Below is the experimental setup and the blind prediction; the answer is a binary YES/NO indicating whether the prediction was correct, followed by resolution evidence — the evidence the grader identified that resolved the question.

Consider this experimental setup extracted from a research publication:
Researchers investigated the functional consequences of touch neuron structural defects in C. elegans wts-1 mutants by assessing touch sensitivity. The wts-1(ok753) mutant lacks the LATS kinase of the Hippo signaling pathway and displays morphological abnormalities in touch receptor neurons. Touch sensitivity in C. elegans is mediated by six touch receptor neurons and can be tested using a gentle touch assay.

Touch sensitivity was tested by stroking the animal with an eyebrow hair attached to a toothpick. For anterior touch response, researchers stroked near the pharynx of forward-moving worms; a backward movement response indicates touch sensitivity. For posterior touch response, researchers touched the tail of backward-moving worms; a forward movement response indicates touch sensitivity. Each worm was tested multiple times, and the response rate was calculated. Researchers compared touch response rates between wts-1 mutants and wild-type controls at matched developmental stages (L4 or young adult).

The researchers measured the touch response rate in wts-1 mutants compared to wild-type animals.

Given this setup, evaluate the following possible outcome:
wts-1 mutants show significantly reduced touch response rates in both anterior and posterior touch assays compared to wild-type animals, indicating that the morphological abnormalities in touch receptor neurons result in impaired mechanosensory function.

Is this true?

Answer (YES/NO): YES